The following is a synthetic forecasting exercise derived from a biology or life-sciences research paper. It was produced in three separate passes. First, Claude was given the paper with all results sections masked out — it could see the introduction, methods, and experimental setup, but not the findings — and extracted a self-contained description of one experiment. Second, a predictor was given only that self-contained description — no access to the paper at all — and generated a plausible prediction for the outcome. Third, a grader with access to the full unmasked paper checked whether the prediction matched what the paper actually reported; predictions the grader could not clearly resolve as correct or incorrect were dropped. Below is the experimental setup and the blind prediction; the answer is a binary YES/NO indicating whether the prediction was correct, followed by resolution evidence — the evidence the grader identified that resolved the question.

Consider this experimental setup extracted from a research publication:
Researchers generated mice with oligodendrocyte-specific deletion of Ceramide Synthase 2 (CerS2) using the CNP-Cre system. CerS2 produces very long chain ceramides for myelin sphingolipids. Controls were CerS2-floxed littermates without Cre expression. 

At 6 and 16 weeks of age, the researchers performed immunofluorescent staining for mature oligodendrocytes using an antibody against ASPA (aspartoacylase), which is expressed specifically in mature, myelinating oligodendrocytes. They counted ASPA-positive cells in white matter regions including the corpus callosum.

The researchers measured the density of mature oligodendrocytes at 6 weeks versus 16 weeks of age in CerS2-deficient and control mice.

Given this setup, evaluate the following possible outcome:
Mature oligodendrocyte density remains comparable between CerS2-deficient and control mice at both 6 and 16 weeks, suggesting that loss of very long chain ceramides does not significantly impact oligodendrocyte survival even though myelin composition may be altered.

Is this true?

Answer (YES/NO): NO